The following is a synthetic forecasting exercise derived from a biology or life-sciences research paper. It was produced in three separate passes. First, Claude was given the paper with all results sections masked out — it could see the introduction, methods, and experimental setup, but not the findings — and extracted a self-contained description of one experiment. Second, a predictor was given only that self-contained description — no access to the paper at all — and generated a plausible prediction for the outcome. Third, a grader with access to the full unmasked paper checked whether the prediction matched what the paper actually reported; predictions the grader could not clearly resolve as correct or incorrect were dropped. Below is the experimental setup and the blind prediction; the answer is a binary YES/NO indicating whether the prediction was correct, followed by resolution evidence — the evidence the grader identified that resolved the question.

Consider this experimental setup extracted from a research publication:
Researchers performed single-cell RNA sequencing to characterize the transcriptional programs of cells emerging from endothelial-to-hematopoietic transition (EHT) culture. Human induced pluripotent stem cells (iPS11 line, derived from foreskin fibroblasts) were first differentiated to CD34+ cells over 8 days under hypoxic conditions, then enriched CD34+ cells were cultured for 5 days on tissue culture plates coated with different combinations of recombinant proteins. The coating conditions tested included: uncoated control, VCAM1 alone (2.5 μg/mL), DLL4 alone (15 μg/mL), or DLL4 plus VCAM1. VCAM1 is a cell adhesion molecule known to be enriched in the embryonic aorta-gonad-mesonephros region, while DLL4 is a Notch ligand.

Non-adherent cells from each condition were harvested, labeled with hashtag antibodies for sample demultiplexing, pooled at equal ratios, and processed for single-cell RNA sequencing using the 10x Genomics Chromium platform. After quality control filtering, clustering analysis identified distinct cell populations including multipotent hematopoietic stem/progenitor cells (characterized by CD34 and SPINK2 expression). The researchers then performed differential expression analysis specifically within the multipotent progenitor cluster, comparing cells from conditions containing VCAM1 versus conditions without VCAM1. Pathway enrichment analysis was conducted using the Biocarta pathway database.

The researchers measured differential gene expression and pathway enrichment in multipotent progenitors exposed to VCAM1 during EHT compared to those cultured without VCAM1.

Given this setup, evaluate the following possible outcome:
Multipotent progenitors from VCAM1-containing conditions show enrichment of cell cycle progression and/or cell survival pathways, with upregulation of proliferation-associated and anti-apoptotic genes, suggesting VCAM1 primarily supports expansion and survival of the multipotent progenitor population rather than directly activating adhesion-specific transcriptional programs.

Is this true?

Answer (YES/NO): NO